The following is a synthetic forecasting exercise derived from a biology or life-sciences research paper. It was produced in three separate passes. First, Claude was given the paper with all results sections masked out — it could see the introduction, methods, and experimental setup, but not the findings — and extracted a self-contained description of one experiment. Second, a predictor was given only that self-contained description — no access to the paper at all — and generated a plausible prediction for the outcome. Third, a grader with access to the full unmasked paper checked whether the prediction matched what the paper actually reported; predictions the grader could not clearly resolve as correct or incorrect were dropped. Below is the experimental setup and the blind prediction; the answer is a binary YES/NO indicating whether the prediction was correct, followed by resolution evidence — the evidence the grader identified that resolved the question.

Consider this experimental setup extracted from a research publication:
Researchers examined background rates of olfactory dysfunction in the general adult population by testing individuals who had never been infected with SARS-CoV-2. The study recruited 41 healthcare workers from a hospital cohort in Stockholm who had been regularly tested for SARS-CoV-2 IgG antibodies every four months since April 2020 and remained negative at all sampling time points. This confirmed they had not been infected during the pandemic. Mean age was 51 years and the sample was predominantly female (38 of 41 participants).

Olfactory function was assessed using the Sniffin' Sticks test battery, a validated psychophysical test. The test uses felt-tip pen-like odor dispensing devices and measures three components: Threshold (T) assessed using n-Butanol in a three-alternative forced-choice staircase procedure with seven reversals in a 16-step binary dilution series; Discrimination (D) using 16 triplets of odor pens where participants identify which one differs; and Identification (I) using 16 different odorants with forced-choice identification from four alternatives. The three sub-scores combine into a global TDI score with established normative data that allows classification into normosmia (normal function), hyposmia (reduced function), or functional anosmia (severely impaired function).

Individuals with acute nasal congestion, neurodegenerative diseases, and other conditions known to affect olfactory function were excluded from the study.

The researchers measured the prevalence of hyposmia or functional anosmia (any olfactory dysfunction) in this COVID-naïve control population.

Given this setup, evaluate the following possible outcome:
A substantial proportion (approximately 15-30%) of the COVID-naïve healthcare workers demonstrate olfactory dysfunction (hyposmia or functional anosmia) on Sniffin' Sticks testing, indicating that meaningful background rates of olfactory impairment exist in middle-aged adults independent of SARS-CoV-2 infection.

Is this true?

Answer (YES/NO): YES